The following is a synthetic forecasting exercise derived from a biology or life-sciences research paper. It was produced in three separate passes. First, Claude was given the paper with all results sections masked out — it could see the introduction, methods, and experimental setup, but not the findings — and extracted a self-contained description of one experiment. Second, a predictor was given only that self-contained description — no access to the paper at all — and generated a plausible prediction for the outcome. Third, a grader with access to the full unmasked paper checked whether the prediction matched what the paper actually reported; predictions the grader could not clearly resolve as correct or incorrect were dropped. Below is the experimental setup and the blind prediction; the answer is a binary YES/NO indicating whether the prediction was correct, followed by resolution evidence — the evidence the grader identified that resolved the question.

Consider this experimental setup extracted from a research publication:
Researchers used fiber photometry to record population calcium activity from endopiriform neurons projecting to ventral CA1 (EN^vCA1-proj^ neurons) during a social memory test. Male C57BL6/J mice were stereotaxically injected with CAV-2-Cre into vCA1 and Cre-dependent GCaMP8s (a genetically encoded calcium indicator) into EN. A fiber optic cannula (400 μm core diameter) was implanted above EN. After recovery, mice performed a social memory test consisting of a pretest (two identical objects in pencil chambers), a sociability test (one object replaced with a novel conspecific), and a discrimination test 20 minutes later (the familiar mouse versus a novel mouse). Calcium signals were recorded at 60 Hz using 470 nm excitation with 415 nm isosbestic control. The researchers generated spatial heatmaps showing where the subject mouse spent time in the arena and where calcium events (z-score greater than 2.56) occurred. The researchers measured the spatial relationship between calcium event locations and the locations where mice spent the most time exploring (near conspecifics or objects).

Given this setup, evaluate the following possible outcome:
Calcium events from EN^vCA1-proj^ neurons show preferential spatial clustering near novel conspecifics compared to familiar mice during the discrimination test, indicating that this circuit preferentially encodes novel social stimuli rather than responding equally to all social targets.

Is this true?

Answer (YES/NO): YES